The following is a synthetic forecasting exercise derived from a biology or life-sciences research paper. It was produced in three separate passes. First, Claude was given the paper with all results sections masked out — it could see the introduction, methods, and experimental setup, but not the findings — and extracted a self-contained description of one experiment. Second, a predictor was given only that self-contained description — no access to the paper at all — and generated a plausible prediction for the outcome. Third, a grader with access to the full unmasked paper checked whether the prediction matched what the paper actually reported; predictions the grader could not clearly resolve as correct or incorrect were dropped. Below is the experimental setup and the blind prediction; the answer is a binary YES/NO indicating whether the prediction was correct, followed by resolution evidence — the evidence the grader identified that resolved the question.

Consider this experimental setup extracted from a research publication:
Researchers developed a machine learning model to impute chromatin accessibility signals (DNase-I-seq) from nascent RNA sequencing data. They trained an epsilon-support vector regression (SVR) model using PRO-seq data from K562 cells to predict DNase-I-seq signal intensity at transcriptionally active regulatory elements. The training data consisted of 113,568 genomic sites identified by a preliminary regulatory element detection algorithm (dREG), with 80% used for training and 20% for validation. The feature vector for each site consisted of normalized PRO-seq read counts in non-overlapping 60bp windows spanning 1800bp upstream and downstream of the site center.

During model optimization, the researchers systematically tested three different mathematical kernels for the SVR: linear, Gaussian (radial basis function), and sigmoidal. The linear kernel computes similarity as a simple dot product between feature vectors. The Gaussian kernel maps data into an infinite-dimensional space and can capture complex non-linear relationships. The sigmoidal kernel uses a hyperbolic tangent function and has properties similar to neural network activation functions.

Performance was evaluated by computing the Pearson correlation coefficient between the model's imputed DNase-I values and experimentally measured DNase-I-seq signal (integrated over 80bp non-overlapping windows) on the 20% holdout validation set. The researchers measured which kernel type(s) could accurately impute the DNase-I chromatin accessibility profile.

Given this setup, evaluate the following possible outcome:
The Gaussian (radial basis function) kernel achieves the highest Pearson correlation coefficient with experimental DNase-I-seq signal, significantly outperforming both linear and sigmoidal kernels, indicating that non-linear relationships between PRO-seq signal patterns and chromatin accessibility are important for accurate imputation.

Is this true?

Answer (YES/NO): YES